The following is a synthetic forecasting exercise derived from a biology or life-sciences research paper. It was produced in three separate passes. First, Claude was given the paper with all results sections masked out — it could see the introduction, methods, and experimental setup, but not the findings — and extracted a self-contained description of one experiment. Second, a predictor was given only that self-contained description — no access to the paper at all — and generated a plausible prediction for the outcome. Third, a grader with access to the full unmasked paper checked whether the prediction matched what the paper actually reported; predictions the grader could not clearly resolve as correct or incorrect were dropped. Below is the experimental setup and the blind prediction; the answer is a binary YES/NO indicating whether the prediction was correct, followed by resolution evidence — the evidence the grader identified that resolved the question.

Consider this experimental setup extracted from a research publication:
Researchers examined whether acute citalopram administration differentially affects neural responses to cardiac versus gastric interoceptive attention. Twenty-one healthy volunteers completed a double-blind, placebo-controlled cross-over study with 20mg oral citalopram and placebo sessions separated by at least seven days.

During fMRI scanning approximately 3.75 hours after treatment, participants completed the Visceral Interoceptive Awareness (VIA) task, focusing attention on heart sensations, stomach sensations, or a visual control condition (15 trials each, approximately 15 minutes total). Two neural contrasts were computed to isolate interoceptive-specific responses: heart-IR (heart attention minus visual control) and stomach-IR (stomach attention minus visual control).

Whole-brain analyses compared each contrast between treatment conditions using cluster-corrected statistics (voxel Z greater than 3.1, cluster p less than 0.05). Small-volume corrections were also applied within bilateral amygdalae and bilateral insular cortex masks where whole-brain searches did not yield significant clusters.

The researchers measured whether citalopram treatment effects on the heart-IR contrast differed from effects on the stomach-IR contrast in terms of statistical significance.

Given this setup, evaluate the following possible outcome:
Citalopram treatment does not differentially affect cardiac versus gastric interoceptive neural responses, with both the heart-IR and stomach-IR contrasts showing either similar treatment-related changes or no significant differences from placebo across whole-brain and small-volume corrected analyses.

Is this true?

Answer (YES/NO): NO